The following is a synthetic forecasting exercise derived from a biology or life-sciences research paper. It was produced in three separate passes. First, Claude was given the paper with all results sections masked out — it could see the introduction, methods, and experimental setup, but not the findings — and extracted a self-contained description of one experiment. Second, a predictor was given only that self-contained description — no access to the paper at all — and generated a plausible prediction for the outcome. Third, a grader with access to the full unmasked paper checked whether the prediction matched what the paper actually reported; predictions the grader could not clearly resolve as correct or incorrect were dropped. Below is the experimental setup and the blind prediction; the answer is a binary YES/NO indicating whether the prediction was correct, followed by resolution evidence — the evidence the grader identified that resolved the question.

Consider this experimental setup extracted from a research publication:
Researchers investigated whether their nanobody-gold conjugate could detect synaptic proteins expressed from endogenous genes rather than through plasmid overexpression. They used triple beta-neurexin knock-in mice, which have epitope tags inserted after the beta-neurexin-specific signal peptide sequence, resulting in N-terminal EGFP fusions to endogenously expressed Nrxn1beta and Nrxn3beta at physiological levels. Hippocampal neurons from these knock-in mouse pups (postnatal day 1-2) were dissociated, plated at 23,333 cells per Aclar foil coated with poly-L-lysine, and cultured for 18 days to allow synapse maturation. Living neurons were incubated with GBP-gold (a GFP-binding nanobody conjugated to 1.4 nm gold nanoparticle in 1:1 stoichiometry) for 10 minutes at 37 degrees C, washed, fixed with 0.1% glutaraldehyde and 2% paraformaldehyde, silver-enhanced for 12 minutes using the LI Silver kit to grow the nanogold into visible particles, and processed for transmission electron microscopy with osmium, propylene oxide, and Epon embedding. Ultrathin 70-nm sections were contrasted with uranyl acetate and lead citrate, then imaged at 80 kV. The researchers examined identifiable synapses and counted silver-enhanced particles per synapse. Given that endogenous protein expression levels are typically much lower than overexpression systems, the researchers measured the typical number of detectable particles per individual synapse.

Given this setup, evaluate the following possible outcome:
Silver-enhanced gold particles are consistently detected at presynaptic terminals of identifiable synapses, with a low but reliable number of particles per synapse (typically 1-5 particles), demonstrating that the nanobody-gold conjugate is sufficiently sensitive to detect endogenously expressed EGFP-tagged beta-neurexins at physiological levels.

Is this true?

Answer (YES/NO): YES